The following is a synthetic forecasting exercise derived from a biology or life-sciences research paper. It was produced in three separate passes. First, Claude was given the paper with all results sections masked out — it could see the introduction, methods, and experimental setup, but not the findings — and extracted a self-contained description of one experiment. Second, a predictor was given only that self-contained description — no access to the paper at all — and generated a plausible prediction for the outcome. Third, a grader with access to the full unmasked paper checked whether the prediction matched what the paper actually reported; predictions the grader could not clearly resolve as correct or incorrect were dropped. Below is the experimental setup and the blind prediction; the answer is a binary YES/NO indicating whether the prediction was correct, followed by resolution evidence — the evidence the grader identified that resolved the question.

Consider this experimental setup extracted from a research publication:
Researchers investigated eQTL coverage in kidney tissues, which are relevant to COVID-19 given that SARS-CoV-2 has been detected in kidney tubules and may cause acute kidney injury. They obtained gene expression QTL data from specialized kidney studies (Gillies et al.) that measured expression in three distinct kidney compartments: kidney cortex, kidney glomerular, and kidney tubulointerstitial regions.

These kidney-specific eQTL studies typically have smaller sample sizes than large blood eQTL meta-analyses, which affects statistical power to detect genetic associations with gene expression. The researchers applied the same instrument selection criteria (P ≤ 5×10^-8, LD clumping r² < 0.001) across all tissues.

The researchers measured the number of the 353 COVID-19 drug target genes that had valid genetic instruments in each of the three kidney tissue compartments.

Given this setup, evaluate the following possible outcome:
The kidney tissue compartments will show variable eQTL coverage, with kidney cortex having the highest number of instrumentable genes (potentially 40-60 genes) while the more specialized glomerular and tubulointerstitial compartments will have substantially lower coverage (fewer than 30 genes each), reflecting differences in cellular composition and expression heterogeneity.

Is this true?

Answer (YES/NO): NO